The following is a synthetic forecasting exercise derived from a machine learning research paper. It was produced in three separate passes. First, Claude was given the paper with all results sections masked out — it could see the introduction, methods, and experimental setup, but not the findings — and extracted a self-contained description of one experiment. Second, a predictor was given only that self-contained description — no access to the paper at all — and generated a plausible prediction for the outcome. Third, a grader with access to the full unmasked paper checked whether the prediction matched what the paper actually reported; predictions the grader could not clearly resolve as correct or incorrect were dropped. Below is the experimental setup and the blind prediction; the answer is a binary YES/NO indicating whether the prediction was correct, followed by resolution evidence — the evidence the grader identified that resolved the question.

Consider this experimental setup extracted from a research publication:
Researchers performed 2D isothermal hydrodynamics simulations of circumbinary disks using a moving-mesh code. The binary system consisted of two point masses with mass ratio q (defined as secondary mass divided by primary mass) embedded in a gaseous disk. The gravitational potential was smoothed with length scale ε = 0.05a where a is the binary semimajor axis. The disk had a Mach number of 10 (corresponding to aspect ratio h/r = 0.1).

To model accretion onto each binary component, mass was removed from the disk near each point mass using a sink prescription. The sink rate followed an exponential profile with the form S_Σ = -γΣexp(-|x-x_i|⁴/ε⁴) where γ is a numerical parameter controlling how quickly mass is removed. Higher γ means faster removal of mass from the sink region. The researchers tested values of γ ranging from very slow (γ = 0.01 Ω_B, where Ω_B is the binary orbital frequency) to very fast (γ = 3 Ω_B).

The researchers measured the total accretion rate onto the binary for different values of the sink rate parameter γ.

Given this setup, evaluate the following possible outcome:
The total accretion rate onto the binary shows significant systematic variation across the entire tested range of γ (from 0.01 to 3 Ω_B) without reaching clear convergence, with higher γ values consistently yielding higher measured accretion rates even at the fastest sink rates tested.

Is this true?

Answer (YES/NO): NO